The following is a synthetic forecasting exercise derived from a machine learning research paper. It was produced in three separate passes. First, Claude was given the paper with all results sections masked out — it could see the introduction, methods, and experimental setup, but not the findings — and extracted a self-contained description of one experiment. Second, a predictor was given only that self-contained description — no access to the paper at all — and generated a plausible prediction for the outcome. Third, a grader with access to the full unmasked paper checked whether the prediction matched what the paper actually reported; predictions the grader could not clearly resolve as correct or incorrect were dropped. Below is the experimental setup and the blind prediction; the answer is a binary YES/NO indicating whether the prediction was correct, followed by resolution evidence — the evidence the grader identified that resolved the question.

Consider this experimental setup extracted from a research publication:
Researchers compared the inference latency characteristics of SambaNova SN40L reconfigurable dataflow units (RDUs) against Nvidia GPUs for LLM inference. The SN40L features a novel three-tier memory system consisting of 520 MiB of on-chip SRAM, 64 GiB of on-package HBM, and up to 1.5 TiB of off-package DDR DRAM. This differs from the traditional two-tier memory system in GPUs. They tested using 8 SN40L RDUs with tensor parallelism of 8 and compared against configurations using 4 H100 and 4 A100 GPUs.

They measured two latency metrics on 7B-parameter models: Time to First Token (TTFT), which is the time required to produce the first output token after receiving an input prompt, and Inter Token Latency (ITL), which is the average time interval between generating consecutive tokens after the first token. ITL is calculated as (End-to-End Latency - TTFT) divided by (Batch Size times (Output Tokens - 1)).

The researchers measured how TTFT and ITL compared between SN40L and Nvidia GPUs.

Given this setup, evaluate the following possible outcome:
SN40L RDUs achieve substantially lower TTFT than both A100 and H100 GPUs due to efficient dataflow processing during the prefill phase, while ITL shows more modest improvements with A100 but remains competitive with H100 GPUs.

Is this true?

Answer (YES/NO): NO